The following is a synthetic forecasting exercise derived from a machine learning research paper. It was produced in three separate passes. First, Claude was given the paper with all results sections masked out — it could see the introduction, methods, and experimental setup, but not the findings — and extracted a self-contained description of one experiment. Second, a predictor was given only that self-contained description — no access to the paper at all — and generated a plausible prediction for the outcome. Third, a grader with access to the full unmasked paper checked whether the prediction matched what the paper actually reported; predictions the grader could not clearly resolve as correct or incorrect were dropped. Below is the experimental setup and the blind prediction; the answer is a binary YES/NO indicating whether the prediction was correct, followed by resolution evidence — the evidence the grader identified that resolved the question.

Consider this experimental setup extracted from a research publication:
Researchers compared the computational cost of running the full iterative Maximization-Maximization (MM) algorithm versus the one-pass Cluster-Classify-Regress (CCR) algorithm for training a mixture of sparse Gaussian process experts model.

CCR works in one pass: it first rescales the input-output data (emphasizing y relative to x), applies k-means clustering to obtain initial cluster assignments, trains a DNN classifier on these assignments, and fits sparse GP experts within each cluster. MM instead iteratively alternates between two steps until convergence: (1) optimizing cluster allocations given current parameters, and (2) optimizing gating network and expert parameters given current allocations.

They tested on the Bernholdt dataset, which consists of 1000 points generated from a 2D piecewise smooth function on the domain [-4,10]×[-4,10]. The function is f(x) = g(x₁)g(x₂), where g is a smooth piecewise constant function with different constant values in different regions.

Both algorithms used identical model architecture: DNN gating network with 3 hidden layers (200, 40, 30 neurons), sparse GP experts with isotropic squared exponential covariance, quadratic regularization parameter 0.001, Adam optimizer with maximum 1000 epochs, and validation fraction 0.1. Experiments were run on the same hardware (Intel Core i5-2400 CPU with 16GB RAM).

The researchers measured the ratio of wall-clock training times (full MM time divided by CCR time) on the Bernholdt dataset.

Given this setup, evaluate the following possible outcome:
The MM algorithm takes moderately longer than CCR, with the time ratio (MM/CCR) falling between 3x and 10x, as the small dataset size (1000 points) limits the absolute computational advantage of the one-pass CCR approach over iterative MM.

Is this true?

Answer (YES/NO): YES